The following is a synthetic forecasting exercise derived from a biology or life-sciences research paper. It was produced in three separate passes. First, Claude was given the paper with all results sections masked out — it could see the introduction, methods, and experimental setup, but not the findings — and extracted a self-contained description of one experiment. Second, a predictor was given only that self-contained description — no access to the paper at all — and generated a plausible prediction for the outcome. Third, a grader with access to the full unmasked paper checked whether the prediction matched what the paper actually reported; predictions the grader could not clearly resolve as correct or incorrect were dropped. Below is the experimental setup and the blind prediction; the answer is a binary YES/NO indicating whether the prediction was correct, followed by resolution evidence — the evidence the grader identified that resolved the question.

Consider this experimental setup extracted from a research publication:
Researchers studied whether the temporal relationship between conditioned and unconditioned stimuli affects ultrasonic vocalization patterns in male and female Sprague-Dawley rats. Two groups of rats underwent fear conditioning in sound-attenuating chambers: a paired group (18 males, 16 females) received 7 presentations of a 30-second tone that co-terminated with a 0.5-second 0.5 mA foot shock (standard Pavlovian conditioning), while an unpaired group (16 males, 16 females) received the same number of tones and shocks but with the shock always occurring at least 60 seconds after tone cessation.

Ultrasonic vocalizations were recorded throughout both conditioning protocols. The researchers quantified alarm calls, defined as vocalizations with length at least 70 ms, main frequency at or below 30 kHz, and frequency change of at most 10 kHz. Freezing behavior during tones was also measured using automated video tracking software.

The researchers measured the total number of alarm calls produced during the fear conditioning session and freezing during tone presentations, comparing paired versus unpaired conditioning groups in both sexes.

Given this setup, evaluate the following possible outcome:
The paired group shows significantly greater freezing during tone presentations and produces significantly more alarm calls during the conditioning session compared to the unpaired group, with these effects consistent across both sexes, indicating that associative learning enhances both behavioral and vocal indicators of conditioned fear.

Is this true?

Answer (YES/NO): NO